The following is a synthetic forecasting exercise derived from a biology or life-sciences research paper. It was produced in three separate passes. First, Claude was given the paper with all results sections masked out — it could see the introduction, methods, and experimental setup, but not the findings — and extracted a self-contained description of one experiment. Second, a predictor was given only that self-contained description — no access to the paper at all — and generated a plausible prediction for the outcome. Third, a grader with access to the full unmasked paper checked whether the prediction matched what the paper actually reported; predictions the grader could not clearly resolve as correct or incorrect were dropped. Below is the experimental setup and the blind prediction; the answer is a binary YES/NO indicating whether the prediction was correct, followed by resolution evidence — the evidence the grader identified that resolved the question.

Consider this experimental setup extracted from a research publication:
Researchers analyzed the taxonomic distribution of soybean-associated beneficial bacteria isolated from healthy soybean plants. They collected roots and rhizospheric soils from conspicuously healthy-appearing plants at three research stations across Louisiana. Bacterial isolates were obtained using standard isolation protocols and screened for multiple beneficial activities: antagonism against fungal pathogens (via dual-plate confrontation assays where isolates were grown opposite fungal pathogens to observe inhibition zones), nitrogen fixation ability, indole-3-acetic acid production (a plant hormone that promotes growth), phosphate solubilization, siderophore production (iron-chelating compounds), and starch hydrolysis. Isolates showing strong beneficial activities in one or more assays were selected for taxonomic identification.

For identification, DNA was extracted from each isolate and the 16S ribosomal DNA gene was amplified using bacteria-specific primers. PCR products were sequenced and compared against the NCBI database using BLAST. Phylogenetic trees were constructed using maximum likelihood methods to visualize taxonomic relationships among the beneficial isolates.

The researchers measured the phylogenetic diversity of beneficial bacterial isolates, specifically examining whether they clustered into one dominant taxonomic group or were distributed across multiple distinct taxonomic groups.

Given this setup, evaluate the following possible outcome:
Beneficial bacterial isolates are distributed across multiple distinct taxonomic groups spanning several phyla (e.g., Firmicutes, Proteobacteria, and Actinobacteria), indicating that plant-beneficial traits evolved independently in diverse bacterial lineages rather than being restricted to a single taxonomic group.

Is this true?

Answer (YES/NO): YES